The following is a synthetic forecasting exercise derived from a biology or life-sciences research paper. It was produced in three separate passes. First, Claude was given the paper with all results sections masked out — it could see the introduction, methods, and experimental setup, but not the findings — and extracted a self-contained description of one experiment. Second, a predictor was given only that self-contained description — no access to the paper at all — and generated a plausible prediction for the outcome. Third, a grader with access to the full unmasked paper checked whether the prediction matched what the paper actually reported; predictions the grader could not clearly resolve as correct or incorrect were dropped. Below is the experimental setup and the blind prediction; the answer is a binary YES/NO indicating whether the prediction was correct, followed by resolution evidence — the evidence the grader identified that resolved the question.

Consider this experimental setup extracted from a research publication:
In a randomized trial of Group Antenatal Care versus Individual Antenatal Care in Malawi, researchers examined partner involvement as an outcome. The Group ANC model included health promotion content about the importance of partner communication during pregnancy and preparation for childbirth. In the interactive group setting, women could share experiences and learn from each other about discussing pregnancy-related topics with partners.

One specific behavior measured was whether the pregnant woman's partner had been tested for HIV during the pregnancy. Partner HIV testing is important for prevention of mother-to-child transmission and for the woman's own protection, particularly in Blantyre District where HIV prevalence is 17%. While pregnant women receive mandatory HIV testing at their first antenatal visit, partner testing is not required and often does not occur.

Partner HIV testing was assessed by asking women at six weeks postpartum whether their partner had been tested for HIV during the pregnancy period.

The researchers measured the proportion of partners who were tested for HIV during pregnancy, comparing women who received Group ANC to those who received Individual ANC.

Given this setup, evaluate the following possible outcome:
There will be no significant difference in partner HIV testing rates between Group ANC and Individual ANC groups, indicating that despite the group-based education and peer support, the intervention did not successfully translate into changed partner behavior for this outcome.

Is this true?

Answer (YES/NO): YES